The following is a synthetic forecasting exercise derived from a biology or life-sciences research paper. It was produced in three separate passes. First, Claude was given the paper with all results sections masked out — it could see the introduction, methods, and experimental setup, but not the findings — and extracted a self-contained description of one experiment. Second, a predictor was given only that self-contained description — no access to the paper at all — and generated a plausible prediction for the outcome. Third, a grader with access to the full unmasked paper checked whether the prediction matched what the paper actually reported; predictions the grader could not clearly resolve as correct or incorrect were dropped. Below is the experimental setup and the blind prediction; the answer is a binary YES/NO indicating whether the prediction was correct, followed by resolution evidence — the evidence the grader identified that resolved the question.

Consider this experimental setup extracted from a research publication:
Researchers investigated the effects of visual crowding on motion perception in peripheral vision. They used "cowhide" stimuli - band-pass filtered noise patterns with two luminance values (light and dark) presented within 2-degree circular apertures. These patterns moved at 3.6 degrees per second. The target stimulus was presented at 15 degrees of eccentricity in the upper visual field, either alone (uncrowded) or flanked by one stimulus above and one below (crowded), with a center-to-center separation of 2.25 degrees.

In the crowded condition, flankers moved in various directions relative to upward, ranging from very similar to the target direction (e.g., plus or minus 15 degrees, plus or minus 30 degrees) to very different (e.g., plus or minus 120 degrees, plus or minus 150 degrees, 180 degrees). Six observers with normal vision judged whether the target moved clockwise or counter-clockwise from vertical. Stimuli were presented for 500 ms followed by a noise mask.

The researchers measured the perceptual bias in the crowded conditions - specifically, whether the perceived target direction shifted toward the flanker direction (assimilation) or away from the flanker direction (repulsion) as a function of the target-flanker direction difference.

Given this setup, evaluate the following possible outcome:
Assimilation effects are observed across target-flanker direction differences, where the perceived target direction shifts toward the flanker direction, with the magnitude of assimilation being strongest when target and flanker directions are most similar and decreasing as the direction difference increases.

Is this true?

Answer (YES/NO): NO